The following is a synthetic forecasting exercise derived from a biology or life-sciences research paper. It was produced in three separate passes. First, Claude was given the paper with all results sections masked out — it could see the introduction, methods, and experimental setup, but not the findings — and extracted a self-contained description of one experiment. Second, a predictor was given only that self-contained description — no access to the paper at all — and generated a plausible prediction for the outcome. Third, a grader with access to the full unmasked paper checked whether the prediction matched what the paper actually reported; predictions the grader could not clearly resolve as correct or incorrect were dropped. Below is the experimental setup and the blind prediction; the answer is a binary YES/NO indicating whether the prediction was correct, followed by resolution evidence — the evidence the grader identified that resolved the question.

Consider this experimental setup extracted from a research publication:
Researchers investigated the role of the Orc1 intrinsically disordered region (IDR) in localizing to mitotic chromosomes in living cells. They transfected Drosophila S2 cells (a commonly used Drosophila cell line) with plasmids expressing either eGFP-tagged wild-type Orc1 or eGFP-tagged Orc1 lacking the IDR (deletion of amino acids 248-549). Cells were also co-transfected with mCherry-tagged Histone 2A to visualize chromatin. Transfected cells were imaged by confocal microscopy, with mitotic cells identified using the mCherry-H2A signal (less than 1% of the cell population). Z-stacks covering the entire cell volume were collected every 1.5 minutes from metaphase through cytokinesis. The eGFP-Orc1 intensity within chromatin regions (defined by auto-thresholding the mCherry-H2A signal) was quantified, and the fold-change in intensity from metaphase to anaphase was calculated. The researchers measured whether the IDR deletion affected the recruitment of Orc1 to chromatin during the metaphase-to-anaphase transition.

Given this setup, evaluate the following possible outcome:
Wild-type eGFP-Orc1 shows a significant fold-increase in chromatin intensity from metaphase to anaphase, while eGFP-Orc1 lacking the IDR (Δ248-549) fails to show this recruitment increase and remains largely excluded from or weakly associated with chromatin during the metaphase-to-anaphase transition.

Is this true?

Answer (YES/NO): YES